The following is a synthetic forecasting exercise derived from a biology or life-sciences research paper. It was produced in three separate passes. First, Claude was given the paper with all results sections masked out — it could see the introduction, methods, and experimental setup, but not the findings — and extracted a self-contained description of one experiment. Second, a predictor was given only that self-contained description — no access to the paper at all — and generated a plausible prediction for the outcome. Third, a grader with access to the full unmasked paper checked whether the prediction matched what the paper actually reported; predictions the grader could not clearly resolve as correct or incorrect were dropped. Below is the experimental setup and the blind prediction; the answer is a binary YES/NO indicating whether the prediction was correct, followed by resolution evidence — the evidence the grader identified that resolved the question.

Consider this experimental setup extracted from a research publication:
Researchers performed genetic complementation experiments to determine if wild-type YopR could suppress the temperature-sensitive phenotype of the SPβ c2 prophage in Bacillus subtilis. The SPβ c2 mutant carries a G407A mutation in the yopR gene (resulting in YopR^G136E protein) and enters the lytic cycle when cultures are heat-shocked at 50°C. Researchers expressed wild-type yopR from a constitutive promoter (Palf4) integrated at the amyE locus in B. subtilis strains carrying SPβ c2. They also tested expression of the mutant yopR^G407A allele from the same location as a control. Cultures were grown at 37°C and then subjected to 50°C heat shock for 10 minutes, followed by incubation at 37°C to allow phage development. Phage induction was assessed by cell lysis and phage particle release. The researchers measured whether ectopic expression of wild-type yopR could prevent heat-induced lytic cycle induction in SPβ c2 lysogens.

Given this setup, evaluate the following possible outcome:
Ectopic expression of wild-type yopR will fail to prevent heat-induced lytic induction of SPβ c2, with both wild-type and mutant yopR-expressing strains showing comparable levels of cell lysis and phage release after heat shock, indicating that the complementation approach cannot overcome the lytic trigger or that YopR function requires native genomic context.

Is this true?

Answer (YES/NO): NO